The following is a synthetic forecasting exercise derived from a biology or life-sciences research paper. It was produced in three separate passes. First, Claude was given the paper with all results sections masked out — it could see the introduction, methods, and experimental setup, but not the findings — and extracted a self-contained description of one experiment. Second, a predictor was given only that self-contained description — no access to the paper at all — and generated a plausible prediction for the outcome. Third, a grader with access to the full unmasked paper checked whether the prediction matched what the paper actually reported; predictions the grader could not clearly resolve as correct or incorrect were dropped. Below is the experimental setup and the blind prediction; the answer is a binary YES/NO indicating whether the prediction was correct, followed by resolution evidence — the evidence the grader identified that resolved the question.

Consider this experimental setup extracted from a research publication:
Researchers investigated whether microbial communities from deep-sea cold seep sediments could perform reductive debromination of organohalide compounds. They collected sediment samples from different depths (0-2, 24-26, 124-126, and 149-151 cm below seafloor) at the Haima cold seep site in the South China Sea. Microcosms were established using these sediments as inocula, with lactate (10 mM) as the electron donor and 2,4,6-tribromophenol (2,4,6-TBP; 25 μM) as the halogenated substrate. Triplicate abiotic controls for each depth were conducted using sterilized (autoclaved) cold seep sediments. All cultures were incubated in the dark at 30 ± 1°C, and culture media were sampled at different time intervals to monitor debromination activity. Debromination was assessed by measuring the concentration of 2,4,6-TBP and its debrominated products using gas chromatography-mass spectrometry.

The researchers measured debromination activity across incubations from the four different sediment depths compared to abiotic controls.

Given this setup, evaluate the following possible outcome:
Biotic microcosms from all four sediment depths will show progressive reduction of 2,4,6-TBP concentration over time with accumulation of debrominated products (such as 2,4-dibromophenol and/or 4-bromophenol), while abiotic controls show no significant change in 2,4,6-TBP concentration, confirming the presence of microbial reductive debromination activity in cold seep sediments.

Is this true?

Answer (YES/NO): YES